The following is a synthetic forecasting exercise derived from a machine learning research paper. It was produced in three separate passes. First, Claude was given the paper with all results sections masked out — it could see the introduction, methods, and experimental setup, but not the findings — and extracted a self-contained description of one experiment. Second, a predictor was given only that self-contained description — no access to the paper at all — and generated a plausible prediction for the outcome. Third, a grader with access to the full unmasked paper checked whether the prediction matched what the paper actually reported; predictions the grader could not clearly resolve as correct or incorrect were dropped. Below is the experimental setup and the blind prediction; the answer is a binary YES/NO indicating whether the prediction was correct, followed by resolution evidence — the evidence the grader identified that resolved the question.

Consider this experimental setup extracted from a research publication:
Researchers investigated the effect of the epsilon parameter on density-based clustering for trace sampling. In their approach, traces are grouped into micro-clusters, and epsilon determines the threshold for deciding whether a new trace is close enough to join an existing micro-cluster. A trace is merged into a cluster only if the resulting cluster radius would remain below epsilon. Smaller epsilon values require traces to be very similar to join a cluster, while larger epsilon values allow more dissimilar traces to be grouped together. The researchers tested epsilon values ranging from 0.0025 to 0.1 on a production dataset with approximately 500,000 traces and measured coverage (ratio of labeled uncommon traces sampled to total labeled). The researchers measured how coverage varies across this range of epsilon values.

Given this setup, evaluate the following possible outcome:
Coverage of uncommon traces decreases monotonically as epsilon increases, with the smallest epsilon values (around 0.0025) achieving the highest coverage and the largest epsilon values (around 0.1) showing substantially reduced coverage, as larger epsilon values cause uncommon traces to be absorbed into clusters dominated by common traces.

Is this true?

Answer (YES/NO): NO